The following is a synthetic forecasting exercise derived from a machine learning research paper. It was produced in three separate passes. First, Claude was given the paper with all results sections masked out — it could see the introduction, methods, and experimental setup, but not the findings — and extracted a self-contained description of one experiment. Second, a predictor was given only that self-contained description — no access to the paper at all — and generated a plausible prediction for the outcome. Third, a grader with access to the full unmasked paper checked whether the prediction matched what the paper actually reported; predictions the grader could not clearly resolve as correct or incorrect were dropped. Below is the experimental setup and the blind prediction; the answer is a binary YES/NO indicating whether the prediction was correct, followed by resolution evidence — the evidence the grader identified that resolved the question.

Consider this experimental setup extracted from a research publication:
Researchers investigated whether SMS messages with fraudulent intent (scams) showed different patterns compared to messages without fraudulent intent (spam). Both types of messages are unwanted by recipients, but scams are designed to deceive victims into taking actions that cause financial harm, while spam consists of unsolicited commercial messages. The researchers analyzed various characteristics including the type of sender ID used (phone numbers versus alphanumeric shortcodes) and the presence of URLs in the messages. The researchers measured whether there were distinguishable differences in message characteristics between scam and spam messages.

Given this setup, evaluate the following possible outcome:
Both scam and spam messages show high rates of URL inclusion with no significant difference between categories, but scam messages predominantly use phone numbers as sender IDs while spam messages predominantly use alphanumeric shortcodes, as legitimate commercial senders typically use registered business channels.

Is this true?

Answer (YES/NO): NO